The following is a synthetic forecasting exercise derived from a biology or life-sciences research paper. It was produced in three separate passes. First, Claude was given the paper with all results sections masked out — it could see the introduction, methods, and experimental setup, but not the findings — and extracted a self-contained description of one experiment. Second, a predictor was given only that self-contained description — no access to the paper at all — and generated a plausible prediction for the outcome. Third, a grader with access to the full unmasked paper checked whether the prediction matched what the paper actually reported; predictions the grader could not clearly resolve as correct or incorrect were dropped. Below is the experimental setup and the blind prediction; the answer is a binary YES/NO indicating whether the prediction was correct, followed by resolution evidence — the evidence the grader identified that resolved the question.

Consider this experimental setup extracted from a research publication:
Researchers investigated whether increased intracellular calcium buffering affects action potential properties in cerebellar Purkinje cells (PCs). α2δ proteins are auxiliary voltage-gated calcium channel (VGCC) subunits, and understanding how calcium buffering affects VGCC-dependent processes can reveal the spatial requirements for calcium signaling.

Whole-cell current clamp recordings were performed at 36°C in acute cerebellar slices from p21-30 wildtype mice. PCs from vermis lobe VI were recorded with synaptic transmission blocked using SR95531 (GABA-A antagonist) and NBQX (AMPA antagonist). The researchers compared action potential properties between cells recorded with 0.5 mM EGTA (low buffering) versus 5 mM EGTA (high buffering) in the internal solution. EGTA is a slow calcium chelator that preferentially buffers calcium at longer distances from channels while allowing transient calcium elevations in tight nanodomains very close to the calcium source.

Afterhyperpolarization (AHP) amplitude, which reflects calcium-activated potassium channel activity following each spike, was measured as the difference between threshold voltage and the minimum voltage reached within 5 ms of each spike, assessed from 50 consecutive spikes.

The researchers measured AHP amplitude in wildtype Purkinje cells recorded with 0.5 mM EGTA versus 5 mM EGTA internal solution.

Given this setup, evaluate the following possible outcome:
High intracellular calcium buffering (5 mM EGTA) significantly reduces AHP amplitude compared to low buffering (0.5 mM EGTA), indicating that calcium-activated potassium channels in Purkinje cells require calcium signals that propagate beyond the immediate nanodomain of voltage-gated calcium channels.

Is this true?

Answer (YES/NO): YES